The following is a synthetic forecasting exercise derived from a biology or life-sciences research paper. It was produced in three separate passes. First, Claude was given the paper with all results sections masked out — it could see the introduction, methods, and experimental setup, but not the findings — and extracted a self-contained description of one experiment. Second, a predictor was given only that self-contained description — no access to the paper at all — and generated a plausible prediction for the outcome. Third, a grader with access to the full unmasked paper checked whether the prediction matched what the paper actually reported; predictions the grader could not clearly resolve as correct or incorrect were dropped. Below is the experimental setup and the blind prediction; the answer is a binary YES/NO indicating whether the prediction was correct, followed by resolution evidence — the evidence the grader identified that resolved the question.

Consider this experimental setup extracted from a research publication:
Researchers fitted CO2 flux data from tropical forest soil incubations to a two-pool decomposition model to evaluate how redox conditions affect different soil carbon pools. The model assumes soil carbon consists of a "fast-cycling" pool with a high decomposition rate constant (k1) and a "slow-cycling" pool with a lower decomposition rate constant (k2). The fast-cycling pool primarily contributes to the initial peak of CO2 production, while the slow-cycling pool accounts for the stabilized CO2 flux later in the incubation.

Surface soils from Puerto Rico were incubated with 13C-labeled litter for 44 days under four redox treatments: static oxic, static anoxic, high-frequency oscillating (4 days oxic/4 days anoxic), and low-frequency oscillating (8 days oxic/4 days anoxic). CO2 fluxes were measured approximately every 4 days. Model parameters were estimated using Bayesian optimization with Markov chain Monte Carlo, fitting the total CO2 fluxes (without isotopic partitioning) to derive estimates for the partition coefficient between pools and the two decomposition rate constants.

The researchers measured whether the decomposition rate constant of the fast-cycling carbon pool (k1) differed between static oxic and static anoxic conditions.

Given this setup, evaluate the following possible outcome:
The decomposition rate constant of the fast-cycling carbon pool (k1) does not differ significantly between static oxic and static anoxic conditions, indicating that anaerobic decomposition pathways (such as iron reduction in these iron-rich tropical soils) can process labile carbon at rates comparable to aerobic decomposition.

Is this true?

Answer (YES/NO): YES